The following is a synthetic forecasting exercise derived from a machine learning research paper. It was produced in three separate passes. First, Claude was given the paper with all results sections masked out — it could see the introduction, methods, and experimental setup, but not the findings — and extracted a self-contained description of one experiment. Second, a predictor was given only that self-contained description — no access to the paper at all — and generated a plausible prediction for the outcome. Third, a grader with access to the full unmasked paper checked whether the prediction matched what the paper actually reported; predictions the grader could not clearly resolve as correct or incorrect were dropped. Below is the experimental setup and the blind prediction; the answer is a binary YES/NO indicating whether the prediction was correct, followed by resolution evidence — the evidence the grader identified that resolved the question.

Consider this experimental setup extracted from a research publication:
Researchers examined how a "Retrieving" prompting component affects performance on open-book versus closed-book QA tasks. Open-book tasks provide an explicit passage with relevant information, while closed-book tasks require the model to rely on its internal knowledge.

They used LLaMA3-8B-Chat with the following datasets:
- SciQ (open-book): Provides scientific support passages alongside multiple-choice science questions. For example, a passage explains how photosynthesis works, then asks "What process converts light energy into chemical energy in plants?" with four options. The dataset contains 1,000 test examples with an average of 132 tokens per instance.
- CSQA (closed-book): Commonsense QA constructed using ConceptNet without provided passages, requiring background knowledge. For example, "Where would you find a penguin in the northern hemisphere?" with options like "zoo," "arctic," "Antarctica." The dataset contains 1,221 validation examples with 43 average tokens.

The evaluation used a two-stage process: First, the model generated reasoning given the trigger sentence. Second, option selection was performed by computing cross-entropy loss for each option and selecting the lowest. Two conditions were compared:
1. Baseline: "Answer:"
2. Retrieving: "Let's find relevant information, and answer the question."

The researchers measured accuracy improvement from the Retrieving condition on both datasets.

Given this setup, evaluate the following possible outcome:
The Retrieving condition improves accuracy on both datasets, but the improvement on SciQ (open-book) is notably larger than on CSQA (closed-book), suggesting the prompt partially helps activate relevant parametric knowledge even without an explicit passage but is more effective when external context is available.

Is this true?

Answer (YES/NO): YES